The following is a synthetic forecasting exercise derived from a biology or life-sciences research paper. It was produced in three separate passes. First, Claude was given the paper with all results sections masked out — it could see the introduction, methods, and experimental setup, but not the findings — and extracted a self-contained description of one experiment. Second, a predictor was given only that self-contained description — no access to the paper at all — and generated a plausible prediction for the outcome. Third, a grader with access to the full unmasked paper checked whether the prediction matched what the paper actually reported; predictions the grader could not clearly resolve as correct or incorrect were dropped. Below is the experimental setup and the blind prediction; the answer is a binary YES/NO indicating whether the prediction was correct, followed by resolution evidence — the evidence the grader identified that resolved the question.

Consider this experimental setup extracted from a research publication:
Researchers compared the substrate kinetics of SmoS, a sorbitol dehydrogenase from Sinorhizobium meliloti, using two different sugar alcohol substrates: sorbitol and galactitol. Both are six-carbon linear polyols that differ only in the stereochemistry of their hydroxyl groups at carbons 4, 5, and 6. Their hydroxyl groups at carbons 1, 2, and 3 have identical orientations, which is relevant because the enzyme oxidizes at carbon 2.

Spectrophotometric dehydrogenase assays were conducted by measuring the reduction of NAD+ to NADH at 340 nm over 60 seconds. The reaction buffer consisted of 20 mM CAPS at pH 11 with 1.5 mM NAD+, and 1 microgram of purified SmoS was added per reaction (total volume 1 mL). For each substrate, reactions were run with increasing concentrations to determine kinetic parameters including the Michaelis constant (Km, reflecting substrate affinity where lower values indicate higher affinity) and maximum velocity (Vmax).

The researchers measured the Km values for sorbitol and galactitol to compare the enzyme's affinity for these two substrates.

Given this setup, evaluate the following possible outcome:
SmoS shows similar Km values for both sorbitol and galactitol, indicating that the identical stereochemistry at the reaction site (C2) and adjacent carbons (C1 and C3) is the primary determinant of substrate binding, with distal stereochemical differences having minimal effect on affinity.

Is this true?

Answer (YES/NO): NO